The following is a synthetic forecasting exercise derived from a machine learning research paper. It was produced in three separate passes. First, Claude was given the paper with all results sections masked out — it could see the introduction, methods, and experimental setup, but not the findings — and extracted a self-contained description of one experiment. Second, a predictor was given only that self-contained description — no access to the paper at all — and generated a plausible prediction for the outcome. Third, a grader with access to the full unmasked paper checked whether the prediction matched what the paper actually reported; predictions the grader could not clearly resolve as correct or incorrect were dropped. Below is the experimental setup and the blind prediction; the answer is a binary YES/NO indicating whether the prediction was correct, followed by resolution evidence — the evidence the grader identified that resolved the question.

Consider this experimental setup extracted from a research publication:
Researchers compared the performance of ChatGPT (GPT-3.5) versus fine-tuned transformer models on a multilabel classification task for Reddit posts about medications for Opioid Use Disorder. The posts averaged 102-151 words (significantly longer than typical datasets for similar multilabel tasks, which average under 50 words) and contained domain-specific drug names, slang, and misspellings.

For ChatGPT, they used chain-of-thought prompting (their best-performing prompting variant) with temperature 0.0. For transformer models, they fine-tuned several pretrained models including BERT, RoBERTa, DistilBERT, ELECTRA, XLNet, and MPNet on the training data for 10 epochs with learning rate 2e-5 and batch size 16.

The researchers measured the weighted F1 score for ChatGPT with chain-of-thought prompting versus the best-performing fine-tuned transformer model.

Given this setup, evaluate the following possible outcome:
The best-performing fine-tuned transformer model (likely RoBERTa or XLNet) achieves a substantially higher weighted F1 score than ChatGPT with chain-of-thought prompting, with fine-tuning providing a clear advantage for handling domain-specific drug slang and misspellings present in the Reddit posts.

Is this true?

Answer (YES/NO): YES